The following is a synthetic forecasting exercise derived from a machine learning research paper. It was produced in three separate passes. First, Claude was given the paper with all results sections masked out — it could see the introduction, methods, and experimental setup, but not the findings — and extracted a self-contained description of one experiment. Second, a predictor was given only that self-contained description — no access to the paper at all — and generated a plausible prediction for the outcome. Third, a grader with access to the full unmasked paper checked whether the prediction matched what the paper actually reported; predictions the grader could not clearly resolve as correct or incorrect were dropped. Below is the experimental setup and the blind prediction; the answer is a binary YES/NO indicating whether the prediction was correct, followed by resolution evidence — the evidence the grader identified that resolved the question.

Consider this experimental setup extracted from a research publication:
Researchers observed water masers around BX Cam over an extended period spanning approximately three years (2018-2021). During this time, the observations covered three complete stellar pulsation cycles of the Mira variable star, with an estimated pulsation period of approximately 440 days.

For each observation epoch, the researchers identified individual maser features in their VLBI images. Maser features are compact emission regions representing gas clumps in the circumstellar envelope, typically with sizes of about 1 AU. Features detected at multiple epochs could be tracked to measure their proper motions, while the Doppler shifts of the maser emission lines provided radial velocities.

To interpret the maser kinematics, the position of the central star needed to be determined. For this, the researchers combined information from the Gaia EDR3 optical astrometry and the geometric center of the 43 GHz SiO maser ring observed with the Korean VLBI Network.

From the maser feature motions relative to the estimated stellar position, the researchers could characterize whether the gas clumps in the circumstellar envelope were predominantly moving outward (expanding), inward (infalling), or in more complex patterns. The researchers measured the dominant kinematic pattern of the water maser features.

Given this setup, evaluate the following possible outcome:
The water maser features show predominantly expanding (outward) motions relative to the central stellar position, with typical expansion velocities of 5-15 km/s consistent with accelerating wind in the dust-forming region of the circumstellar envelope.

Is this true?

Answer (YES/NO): YES